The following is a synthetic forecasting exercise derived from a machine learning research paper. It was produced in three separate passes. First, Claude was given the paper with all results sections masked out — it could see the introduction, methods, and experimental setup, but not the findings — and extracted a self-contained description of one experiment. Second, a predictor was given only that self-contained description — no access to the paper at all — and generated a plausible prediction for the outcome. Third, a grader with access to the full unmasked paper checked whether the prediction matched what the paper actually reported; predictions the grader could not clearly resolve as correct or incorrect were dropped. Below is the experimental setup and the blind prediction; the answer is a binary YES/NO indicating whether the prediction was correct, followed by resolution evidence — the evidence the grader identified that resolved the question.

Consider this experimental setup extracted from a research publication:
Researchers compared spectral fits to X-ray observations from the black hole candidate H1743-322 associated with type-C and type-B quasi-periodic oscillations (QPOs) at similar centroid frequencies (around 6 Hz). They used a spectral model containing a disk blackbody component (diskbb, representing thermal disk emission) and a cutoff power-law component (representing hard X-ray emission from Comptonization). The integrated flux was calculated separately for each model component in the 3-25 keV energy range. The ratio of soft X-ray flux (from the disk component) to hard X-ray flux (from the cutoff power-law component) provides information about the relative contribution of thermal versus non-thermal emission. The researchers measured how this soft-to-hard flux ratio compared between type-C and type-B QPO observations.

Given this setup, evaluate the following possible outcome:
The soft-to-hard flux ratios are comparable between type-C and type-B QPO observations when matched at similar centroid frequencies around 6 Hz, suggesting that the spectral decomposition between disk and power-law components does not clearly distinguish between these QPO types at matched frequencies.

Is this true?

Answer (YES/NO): NO